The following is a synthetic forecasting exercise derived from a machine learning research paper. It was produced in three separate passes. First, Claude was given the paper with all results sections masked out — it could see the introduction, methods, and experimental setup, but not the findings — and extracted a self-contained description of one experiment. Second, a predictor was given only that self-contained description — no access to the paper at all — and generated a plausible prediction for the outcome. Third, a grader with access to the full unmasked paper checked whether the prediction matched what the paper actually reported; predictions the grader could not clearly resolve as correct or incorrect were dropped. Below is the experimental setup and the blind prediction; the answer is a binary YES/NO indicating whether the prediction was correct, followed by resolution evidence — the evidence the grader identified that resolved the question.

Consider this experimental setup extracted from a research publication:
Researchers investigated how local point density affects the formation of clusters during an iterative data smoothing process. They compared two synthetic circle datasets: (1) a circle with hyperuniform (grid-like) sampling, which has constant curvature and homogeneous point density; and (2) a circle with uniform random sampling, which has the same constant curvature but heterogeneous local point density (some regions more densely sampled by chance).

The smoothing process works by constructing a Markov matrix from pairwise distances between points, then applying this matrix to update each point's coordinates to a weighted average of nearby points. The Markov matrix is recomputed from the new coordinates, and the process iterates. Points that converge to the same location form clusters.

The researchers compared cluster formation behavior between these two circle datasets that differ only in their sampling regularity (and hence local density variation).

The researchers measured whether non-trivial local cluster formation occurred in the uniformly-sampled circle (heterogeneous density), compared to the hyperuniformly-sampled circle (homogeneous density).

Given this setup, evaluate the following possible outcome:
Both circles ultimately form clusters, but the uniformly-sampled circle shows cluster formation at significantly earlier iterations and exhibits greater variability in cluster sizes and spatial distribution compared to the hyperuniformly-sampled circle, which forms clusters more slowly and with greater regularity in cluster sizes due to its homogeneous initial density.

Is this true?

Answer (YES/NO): NO